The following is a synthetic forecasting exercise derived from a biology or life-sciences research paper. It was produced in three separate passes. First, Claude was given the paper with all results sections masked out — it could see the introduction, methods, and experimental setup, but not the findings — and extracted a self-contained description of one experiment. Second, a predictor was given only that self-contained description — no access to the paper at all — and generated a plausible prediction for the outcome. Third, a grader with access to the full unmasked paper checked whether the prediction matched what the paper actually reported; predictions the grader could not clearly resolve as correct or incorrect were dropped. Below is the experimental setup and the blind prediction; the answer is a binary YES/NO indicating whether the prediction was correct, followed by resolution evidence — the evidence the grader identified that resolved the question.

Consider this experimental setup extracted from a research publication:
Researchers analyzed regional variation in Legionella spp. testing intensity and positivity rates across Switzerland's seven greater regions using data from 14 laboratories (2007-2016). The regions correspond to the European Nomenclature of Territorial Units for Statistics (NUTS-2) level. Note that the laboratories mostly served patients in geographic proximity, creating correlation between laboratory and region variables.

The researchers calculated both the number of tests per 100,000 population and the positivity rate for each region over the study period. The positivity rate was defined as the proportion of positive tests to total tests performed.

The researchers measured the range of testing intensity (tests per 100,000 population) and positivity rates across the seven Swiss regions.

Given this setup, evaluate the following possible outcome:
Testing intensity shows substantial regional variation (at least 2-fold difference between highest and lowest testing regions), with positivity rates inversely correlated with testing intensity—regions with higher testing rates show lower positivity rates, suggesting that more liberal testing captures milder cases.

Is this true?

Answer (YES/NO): NO